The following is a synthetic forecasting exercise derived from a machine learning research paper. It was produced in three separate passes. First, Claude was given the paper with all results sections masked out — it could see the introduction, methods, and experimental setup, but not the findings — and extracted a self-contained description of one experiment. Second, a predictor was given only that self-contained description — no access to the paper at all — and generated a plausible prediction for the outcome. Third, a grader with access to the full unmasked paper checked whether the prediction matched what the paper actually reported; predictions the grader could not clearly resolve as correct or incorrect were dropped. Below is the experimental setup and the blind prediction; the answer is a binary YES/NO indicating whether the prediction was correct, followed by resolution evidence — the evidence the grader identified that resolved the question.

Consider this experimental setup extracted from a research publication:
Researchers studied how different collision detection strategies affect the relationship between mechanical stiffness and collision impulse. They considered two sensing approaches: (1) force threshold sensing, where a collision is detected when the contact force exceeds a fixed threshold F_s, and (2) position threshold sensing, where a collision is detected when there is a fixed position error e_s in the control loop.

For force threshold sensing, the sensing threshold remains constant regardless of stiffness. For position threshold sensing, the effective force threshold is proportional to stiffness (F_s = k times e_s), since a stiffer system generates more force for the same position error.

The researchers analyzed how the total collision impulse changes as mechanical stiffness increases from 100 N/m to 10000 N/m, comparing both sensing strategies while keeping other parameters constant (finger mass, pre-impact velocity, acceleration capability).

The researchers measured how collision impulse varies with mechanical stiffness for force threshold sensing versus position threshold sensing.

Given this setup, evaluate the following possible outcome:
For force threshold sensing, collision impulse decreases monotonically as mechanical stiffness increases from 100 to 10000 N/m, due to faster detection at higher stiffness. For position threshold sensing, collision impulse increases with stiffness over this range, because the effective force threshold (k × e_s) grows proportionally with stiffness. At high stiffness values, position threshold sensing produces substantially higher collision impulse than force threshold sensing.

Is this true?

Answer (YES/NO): YES